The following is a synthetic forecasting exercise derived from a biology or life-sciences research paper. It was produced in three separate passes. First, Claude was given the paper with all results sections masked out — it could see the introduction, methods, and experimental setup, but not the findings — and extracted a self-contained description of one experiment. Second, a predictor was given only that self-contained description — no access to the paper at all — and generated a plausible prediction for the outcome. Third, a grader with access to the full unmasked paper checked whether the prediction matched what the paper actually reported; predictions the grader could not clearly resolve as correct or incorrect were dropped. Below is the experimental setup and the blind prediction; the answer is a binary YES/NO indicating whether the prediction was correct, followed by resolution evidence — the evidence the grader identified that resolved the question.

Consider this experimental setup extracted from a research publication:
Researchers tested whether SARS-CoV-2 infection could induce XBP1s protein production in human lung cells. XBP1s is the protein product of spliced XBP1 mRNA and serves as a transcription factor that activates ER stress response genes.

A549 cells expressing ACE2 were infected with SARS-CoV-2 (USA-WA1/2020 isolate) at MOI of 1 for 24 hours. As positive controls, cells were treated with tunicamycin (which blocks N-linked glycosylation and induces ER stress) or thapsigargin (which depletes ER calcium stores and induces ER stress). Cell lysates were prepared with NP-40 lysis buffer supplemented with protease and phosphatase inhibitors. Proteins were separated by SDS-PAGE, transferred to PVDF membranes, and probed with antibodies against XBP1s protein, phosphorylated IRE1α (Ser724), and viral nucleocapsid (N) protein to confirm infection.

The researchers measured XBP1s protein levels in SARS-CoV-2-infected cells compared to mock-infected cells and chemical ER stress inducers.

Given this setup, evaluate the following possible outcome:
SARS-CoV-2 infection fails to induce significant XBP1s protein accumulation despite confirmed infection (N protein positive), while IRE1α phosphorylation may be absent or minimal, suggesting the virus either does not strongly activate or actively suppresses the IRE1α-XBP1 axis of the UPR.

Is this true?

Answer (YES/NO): NO